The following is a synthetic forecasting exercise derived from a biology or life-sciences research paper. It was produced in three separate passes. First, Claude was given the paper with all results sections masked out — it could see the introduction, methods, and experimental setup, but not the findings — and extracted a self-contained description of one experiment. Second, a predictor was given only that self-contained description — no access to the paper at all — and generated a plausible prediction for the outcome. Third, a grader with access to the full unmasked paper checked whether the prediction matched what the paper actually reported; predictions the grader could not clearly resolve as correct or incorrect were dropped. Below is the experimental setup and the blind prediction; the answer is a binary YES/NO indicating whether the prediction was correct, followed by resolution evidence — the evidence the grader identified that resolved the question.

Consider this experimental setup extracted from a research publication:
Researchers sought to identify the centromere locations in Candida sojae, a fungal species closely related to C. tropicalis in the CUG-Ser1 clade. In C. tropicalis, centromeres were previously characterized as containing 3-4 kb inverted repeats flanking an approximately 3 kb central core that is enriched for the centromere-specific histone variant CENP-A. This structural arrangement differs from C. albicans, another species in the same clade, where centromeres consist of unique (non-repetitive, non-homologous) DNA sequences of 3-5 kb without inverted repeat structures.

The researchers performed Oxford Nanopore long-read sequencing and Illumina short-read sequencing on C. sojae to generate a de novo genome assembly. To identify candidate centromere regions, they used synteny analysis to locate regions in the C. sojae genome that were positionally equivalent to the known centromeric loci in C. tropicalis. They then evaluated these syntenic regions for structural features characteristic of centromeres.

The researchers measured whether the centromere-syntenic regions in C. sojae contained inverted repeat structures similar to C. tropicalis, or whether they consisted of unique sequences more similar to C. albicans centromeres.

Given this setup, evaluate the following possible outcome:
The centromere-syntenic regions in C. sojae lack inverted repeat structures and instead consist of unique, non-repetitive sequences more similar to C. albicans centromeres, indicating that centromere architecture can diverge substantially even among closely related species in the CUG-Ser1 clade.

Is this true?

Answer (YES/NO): NO